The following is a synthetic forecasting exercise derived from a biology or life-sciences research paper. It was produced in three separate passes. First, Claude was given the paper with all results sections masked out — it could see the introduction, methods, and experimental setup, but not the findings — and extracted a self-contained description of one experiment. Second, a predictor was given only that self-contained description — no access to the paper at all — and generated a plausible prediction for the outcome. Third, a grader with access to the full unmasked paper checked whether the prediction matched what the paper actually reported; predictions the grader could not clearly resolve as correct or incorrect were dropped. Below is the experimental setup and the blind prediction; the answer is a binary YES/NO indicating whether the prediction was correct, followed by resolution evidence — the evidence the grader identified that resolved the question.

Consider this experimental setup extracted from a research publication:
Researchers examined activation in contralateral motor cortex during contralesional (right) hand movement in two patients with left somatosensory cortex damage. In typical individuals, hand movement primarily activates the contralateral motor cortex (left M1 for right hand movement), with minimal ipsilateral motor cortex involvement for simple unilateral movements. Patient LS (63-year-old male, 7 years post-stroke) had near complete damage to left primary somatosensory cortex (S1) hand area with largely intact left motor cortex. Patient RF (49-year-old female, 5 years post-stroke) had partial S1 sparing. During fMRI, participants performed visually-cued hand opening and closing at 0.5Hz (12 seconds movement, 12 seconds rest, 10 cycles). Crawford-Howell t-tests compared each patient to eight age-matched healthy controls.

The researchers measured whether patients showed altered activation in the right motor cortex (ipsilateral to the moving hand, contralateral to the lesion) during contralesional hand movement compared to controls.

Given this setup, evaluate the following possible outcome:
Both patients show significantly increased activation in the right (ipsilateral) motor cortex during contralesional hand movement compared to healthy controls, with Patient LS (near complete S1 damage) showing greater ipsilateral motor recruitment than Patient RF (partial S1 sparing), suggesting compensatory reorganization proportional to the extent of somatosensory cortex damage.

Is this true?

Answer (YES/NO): NO